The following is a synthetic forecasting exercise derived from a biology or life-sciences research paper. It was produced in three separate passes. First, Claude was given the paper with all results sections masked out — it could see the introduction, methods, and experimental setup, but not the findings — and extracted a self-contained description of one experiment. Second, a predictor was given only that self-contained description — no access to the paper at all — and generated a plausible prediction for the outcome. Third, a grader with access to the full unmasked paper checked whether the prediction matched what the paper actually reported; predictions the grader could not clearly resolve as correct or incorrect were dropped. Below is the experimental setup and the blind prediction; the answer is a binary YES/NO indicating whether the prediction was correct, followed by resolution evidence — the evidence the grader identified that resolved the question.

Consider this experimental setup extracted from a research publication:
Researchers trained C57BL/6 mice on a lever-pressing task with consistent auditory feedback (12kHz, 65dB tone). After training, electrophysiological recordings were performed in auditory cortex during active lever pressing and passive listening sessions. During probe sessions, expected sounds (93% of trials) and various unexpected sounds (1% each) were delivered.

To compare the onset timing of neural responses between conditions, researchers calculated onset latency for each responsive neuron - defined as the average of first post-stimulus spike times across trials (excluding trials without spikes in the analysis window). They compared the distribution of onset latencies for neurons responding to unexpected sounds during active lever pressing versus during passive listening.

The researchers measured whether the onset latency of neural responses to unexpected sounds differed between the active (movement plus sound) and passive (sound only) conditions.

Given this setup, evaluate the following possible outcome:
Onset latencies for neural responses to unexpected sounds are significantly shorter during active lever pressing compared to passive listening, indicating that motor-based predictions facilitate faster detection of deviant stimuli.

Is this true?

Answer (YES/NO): NO